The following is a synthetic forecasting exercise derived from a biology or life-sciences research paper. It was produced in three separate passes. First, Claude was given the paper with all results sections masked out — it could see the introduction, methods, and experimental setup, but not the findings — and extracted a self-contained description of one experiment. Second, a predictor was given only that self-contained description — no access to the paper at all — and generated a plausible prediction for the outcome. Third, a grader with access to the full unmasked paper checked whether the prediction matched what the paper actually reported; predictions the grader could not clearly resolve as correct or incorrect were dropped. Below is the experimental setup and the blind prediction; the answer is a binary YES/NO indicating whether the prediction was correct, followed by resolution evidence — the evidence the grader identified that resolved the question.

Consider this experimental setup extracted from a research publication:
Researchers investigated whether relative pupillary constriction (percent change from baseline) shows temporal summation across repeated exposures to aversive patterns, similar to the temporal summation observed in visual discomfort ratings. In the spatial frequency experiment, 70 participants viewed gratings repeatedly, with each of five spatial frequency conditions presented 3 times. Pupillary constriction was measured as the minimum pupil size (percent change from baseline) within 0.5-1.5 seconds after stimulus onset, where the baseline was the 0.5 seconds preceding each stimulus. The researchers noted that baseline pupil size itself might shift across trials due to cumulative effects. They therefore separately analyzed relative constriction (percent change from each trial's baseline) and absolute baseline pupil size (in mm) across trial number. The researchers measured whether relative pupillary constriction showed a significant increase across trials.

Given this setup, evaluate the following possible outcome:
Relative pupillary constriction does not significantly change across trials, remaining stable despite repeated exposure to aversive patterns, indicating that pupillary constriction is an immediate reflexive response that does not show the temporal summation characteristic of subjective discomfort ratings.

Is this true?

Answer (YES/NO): NO